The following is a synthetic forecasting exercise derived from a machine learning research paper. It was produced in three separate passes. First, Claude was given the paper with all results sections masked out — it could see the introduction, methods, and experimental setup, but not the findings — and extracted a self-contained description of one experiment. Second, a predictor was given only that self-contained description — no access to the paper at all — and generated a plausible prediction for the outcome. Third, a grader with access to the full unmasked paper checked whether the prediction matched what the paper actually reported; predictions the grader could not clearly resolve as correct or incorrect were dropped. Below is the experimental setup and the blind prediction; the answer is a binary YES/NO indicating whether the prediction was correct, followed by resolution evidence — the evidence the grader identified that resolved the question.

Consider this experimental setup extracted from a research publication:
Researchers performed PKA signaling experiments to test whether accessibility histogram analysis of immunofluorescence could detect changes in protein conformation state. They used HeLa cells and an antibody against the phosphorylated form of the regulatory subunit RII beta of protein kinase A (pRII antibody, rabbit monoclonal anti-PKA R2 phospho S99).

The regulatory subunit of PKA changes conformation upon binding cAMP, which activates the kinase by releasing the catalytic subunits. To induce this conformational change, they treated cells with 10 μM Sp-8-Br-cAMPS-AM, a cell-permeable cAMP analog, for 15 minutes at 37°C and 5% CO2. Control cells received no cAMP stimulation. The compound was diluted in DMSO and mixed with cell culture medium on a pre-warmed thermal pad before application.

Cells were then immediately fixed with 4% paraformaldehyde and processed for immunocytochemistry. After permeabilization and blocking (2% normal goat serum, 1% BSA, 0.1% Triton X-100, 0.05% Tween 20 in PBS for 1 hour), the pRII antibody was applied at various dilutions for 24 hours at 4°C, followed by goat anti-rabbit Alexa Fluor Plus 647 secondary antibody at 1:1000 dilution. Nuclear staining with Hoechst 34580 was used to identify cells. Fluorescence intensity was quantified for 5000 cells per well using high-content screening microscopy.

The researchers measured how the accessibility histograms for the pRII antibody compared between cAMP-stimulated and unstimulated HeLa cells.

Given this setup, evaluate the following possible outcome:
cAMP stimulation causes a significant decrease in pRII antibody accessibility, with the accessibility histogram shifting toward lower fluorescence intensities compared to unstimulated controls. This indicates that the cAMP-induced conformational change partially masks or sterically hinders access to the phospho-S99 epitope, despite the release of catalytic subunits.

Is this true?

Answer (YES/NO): NO